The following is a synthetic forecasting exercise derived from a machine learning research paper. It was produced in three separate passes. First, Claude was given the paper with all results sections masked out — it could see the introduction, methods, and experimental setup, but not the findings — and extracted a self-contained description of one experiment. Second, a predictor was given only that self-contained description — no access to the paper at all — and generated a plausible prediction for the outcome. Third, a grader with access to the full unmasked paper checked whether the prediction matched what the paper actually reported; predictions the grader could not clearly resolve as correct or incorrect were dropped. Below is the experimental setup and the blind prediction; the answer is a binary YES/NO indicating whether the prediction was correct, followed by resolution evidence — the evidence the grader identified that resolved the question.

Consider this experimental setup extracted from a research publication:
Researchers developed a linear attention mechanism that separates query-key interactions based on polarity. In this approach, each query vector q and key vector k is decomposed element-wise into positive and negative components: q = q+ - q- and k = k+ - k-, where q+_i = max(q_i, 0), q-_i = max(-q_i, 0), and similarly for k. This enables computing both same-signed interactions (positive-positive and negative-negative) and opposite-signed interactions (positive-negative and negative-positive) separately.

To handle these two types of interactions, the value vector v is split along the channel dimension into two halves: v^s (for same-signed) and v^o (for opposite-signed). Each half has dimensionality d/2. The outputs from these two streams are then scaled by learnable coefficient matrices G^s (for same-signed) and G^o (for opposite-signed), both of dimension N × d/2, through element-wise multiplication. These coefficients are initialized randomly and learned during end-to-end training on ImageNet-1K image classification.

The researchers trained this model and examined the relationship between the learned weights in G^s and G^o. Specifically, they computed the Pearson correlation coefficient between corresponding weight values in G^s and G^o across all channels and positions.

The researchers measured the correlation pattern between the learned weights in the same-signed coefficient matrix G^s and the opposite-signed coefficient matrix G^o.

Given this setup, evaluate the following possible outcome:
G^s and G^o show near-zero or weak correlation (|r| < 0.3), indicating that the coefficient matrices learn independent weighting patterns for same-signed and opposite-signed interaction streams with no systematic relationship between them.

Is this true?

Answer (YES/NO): NO